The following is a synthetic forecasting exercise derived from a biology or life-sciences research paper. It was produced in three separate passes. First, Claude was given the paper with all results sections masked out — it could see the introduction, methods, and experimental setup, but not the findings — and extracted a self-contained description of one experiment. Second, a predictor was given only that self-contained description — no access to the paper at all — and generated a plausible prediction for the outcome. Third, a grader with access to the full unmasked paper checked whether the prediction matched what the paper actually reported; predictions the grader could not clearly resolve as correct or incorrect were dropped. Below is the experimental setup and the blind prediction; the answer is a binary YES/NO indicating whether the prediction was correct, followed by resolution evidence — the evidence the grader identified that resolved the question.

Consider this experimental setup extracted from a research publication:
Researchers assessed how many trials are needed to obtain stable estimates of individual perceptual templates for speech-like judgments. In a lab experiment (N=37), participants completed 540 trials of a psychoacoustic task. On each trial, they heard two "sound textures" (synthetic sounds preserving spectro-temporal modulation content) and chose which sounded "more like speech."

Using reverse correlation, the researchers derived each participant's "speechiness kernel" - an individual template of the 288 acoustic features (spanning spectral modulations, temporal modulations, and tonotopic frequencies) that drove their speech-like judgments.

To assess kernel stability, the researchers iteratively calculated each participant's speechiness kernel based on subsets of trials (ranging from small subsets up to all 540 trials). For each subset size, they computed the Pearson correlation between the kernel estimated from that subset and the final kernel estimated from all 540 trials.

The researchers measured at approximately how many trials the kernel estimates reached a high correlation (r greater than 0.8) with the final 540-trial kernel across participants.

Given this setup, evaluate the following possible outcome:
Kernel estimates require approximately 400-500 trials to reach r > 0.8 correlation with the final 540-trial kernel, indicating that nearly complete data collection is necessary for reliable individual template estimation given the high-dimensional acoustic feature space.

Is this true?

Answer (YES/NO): NO